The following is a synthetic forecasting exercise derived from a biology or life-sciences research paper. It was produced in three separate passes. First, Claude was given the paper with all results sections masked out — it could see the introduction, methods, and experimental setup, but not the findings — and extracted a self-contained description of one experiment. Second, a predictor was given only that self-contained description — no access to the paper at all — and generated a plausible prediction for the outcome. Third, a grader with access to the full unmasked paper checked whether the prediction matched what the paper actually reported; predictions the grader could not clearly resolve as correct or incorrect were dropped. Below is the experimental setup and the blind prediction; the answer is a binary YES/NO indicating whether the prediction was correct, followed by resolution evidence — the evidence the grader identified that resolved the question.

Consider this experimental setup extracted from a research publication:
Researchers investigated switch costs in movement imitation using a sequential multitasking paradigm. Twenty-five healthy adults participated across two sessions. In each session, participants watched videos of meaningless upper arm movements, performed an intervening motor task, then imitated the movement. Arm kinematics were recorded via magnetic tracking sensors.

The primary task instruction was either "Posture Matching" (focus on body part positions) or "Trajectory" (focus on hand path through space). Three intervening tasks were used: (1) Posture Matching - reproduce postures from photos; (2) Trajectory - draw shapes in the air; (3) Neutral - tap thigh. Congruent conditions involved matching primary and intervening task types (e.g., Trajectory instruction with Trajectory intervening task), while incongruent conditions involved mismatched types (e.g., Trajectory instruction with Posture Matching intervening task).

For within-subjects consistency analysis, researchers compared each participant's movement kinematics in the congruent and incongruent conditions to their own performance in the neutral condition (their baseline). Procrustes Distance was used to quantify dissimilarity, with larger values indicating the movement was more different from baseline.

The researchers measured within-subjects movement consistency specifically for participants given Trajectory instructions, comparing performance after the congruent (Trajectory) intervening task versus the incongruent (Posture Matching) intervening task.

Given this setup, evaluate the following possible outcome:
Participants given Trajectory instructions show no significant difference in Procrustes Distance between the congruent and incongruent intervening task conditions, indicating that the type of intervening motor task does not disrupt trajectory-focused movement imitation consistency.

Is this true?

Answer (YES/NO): NO